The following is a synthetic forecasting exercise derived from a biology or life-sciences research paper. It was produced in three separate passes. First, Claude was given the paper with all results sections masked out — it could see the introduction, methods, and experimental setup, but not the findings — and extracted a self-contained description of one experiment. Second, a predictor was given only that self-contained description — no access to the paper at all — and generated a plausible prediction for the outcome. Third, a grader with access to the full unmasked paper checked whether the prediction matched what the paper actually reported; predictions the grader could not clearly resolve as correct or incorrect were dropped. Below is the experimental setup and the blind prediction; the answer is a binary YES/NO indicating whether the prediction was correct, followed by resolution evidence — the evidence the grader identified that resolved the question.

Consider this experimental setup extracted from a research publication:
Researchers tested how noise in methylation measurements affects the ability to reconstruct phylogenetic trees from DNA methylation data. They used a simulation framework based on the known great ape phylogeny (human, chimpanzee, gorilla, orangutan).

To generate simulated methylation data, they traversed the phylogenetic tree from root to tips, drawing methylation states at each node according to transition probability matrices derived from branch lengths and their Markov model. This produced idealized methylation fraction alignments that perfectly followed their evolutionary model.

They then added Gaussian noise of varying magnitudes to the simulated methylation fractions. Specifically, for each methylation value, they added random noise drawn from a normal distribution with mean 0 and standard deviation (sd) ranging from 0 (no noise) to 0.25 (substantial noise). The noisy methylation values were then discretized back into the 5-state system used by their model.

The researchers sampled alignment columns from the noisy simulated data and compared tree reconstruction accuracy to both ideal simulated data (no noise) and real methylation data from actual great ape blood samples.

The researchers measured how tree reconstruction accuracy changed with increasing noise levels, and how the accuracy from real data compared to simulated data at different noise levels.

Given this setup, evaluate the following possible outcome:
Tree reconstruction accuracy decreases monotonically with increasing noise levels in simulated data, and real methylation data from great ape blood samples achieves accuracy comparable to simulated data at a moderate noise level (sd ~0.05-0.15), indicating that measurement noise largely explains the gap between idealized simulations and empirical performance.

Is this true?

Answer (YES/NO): NO